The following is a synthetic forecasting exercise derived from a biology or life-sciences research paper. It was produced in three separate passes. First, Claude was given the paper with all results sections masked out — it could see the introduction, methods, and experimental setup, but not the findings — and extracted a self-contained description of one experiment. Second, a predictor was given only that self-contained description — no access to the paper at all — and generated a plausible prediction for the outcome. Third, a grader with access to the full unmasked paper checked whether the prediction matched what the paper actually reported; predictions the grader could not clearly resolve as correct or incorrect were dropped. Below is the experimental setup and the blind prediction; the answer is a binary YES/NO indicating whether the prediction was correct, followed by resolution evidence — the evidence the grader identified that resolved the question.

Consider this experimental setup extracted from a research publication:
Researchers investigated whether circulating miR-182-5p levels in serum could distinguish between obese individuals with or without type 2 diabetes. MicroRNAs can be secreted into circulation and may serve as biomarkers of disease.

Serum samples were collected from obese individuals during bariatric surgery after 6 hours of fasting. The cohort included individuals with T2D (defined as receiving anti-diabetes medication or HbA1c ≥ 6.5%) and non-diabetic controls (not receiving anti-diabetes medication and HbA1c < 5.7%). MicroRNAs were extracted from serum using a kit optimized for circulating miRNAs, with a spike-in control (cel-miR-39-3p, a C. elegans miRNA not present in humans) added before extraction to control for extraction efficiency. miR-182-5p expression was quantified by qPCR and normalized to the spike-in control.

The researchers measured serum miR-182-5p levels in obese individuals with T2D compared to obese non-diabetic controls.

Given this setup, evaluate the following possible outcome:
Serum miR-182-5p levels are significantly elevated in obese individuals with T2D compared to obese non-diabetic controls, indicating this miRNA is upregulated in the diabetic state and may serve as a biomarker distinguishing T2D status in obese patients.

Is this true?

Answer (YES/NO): NO